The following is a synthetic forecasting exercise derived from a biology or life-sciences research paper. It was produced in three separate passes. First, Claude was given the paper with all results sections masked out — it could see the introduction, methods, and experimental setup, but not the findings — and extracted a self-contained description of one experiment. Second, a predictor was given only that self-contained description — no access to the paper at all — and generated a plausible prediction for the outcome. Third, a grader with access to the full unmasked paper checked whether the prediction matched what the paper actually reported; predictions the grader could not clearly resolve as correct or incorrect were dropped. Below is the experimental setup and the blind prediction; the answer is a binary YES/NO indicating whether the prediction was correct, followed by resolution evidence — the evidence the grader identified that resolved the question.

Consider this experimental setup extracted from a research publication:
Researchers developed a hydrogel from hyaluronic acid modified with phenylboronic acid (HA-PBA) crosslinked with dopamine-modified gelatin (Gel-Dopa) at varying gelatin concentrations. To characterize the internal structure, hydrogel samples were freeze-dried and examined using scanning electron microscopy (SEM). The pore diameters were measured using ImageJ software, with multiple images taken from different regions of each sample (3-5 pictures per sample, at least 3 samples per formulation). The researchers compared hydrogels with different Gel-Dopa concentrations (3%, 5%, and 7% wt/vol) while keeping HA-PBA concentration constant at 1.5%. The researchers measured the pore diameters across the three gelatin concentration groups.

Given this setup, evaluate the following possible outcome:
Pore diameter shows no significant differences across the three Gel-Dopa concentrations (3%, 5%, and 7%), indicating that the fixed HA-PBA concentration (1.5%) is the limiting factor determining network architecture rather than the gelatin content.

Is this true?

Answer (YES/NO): NO